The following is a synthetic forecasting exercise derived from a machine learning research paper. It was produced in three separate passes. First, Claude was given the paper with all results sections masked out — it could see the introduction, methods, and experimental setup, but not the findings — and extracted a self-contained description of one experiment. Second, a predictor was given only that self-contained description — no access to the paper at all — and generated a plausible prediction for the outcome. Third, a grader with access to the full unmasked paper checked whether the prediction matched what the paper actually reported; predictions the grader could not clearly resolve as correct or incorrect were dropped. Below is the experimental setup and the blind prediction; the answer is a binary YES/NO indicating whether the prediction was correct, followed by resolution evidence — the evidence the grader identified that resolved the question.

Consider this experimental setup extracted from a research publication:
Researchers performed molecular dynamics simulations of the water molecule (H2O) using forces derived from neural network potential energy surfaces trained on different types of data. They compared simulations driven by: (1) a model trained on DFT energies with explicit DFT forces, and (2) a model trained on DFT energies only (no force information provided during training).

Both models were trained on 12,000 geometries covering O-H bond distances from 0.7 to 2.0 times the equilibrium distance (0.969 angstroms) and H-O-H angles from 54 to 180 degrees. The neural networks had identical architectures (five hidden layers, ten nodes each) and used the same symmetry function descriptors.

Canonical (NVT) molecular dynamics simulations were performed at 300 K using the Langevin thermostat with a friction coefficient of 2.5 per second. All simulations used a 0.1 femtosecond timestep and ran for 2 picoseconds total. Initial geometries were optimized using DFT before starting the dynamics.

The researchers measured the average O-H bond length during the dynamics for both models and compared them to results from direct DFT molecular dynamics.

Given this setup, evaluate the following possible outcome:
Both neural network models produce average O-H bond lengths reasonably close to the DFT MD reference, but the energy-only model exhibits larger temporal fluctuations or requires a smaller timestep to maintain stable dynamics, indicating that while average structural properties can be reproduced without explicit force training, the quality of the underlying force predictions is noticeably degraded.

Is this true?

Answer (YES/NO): NO